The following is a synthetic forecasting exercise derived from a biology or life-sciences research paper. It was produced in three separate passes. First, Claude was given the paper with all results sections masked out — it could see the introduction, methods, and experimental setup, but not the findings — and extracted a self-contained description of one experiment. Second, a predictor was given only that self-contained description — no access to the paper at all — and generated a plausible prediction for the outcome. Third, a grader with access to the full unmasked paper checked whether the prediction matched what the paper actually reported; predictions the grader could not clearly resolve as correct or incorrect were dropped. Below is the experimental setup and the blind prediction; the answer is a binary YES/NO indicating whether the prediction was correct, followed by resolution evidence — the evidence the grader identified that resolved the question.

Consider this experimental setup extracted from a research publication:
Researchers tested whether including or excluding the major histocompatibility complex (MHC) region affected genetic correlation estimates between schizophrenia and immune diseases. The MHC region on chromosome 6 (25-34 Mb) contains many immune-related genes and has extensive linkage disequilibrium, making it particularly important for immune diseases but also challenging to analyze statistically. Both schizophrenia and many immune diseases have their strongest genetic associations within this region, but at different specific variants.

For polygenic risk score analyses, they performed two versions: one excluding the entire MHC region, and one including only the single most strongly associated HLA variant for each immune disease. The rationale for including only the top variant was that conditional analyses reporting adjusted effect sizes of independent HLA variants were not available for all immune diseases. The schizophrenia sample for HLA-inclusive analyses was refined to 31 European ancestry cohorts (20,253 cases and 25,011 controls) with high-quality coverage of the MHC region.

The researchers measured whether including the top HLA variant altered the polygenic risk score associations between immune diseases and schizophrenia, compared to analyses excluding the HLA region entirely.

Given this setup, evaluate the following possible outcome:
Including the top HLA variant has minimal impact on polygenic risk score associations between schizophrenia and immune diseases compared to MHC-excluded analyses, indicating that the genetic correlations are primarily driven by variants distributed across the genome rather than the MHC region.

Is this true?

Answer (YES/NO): NO